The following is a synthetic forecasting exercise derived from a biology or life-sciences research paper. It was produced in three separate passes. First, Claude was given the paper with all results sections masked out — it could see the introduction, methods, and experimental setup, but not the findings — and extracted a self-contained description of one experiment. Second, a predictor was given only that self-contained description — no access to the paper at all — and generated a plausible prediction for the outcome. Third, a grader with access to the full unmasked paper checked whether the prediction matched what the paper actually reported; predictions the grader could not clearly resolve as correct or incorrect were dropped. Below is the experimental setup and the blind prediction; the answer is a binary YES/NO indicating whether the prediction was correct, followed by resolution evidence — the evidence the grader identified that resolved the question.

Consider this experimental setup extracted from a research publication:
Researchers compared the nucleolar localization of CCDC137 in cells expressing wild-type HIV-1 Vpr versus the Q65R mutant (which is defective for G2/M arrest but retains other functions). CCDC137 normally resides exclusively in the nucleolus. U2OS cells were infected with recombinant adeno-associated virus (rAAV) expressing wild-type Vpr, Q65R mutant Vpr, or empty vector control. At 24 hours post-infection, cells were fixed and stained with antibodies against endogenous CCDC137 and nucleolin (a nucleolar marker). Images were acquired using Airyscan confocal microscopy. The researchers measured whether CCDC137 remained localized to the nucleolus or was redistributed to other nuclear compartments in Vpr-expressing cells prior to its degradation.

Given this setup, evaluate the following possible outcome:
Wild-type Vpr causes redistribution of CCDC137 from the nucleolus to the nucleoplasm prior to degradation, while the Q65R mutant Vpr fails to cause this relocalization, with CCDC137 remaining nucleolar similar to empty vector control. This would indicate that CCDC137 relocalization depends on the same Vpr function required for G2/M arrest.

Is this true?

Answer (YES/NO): NO